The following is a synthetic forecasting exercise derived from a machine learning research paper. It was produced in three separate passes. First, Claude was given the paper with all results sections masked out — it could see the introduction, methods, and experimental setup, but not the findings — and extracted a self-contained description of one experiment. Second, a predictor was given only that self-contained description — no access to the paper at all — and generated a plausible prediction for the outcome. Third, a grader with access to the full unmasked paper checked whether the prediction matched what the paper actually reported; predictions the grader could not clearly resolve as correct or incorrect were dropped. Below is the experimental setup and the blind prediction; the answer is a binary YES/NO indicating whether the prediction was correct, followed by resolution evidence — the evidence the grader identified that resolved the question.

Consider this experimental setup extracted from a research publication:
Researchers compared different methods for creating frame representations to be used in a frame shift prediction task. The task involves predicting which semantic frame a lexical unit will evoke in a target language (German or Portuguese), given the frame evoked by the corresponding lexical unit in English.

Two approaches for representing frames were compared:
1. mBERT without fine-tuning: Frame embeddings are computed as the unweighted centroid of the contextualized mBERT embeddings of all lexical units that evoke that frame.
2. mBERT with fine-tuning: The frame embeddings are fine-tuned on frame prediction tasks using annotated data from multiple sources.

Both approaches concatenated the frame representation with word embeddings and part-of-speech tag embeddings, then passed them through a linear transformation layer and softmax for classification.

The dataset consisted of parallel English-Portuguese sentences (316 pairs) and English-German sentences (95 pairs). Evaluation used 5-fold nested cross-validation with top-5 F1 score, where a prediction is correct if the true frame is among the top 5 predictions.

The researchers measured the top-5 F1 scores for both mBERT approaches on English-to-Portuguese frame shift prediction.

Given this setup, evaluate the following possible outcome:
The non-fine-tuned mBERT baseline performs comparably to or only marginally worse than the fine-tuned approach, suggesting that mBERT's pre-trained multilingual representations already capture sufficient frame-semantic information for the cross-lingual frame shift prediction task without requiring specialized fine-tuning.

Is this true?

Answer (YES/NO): NO